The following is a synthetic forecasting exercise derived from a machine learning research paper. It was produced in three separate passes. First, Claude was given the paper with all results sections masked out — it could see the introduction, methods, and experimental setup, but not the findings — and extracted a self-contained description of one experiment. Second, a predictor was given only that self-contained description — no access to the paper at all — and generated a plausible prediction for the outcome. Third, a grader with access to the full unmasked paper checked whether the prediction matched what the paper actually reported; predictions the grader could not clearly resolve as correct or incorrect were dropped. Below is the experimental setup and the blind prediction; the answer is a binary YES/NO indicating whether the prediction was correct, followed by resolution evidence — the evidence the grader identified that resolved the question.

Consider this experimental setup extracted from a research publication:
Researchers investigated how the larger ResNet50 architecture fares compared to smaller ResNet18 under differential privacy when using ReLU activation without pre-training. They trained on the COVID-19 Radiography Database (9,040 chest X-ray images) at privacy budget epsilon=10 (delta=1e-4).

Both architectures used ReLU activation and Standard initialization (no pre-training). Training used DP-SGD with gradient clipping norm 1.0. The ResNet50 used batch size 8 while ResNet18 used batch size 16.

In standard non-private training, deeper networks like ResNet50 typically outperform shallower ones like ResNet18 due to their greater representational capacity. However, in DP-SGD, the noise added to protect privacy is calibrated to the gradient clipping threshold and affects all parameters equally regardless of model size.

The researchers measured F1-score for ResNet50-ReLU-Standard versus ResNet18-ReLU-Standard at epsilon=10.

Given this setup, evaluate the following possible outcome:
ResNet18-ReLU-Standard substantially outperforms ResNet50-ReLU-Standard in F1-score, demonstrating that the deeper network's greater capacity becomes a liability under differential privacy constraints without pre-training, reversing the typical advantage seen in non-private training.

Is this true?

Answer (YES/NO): YES